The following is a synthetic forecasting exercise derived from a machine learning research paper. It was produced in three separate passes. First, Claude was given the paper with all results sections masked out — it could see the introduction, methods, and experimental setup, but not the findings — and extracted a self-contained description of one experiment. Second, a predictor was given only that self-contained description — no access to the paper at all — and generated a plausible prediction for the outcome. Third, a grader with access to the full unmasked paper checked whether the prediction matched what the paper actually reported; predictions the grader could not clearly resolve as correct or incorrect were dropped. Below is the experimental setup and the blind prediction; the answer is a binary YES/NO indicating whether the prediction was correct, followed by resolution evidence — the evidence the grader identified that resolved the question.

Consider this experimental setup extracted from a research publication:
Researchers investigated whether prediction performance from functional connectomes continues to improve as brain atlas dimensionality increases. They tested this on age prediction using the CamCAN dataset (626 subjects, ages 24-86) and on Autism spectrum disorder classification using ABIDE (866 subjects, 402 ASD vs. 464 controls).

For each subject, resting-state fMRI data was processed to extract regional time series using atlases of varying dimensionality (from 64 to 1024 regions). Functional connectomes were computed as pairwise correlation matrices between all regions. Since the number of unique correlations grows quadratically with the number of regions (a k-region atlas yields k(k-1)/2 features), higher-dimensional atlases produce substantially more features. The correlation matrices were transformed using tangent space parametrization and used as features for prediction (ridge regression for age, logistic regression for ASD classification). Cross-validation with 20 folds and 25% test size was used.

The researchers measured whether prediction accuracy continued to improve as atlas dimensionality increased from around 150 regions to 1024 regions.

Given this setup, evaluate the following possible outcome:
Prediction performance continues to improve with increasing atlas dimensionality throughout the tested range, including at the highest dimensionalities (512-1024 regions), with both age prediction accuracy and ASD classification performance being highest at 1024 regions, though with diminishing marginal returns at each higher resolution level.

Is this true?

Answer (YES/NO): NO